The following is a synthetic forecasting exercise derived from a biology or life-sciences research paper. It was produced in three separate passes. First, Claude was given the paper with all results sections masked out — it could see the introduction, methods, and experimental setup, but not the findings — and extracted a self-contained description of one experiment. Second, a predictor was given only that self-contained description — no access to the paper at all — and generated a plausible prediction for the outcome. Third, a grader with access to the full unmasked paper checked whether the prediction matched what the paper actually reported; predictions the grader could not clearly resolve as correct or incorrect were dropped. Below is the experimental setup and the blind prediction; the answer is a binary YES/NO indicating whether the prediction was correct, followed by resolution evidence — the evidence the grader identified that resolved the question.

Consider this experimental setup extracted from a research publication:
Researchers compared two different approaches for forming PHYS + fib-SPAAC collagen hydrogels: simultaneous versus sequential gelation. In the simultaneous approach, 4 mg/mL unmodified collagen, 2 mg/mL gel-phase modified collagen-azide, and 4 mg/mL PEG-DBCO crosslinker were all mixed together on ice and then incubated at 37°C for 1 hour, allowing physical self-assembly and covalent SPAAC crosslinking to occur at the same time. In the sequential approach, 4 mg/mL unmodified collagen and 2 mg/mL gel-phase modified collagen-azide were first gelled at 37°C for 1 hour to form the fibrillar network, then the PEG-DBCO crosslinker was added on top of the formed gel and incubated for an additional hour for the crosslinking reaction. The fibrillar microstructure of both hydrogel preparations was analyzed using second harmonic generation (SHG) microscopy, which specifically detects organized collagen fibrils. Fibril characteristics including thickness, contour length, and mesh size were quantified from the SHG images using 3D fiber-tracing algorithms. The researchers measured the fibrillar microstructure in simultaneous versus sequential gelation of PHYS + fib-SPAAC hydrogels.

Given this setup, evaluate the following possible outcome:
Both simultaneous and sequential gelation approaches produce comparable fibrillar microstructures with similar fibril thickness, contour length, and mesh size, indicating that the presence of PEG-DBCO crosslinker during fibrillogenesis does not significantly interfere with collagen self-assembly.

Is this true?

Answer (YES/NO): NO